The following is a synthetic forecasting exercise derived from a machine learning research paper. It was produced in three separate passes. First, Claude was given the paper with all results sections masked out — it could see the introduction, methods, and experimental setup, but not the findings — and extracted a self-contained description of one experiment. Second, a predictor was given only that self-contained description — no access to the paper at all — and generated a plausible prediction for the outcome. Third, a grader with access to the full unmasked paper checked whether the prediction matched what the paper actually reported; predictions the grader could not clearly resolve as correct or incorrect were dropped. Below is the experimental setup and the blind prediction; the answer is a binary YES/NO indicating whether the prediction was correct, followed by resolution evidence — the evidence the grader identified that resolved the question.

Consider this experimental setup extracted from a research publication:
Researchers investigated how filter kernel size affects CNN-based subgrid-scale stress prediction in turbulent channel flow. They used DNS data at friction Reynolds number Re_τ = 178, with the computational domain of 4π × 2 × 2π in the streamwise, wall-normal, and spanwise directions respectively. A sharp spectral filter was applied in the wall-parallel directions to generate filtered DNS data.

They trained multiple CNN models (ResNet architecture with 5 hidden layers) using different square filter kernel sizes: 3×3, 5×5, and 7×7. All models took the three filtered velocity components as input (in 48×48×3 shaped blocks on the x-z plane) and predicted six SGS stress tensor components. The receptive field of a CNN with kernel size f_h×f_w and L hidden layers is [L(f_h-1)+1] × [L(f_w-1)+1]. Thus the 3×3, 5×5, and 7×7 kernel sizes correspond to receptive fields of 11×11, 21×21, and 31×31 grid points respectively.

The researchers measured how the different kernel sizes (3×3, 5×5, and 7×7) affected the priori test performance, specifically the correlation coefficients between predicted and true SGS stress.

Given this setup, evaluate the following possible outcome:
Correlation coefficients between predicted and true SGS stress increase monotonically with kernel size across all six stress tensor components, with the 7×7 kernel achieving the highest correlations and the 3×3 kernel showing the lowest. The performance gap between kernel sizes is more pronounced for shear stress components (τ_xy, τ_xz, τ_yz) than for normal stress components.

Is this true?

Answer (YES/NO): NO